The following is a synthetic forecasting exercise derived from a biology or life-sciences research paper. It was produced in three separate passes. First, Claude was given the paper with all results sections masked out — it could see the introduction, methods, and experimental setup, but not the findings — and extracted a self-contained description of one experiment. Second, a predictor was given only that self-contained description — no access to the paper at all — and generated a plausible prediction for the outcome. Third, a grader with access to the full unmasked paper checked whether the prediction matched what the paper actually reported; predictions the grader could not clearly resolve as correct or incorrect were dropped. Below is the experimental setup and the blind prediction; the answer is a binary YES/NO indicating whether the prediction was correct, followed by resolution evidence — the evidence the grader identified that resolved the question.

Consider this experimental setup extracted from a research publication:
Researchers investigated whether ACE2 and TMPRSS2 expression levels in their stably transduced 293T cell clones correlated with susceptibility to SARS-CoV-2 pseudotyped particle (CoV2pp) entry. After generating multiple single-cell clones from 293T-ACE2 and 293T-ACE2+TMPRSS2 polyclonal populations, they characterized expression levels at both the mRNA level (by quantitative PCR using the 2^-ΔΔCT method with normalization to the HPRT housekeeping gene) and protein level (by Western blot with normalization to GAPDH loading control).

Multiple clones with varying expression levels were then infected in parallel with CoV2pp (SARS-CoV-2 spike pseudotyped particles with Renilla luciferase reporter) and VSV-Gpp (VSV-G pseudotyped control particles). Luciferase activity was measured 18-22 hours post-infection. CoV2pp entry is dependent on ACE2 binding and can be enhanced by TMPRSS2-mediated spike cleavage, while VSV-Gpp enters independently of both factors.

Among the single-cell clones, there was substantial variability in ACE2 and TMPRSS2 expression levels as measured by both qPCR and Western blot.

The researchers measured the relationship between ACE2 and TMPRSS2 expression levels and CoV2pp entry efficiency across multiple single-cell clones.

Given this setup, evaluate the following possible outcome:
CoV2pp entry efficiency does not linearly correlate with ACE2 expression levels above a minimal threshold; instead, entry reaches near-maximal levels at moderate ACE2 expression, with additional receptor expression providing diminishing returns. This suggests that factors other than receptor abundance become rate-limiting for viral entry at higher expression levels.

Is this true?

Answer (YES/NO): NO